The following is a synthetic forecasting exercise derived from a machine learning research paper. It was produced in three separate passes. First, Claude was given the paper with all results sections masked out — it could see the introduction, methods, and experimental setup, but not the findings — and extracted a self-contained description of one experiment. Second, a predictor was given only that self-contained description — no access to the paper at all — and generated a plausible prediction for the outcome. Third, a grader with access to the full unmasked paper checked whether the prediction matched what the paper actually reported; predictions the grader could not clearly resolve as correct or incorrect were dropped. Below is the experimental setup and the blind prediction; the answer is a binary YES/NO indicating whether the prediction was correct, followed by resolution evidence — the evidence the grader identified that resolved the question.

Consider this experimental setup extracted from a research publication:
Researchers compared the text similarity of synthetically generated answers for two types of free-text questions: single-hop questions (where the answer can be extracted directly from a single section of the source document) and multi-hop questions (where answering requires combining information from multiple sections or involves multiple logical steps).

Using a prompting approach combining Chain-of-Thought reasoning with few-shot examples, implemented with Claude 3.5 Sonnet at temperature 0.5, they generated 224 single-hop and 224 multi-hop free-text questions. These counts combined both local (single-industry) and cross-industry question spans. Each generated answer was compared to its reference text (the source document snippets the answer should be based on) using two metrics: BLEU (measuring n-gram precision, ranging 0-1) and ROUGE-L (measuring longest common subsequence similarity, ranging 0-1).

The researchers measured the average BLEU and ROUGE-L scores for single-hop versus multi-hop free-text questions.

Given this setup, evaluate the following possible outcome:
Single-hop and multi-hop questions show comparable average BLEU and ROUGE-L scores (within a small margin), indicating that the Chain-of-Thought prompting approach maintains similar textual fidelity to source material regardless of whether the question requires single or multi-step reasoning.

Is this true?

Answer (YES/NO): NO